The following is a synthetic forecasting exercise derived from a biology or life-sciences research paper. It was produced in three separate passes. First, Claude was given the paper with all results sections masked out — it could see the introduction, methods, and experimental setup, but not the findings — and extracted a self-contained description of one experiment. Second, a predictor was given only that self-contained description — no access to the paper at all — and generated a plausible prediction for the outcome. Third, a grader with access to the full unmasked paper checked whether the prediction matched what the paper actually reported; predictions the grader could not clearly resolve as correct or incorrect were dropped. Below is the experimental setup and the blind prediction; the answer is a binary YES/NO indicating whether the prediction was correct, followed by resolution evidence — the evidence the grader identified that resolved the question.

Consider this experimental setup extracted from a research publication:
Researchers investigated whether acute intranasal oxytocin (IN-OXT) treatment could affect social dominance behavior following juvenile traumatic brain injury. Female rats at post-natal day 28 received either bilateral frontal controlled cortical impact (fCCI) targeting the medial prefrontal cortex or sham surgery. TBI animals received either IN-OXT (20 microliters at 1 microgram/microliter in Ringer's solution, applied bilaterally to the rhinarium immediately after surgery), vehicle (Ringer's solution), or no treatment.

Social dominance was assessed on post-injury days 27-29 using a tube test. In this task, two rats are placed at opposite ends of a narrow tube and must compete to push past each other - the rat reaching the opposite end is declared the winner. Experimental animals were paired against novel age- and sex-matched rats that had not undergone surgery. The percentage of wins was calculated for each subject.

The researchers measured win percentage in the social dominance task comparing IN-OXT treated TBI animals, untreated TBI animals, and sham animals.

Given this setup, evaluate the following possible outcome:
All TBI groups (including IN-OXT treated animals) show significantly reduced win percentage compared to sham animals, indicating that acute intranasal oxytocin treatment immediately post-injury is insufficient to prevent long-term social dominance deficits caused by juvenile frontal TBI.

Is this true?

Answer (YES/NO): NO